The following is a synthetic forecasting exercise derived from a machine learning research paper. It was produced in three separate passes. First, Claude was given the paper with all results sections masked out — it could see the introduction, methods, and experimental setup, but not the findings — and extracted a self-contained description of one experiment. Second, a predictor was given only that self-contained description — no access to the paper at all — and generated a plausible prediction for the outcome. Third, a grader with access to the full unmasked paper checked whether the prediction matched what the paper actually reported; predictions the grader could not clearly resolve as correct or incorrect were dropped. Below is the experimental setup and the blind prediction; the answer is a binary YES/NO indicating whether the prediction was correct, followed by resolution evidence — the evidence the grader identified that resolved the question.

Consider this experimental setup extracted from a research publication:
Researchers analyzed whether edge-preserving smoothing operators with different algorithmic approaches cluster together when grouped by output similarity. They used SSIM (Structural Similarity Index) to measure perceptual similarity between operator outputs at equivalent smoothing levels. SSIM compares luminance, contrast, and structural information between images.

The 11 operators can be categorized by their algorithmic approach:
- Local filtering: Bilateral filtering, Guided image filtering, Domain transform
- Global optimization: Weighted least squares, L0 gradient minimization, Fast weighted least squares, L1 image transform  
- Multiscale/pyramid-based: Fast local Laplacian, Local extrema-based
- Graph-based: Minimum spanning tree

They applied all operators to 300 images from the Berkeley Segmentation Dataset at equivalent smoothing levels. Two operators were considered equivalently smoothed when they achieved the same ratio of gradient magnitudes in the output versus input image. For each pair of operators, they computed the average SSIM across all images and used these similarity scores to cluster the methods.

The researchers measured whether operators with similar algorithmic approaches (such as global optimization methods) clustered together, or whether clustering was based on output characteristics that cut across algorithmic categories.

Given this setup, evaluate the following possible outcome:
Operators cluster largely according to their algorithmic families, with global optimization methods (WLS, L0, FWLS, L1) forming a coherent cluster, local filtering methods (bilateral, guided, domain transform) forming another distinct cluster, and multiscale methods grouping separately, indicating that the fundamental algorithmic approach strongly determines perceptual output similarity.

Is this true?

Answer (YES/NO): NO